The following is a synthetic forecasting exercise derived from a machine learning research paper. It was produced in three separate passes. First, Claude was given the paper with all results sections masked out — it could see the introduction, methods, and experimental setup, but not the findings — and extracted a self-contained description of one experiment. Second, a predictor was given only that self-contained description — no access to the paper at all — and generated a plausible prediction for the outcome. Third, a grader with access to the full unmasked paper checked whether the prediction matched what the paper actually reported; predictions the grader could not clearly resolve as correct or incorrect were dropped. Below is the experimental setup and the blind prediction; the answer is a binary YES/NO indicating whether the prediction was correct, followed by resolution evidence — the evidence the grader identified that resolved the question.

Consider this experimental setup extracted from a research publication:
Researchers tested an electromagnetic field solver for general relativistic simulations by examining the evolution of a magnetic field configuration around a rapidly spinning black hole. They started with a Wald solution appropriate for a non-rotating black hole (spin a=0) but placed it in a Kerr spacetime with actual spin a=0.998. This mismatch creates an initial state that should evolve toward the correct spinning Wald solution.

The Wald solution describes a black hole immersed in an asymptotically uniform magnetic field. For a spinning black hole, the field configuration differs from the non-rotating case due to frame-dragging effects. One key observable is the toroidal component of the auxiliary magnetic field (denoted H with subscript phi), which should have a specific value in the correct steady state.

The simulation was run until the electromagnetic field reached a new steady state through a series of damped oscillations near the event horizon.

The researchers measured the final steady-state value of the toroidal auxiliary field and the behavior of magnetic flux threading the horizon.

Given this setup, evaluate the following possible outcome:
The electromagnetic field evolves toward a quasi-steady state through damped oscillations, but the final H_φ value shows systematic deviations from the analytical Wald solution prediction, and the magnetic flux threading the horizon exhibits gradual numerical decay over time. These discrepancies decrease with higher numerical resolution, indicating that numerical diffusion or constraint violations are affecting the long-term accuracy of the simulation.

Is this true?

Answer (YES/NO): NO